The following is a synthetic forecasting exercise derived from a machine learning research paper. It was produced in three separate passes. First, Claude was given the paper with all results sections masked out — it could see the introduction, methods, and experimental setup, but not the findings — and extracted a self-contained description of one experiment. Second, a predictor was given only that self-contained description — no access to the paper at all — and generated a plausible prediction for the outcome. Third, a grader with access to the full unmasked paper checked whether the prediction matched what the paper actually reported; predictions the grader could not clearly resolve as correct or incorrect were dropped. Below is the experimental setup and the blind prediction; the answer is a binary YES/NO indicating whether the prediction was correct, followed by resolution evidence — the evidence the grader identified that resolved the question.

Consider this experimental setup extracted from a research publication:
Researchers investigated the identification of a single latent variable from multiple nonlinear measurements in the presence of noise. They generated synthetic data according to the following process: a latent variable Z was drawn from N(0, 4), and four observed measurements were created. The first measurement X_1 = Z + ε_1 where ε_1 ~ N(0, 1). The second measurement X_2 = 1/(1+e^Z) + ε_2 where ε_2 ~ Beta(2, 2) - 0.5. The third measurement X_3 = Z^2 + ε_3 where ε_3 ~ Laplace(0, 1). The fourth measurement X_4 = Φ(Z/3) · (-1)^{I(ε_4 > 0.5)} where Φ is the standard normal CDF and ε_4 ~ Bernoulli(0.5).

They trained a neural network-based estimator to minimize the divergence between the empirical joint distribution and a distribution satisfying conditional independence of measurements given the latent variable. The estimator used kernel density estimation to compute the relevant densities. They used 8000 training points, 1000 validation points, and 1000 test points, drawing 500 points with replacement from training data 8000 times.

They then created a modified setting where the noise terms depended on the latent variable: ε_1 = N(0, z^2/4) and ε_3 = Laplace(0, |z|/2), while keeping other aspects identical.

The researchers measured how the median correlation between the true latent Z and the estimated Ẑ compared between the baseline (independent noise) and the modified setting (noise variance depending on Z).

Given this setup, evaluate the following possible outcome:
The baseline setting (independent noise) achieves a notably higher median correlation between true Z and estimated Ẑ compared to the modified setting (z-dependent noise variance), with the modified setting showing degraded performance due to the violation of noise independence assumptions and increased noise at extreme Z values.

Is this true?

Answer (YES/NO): NO